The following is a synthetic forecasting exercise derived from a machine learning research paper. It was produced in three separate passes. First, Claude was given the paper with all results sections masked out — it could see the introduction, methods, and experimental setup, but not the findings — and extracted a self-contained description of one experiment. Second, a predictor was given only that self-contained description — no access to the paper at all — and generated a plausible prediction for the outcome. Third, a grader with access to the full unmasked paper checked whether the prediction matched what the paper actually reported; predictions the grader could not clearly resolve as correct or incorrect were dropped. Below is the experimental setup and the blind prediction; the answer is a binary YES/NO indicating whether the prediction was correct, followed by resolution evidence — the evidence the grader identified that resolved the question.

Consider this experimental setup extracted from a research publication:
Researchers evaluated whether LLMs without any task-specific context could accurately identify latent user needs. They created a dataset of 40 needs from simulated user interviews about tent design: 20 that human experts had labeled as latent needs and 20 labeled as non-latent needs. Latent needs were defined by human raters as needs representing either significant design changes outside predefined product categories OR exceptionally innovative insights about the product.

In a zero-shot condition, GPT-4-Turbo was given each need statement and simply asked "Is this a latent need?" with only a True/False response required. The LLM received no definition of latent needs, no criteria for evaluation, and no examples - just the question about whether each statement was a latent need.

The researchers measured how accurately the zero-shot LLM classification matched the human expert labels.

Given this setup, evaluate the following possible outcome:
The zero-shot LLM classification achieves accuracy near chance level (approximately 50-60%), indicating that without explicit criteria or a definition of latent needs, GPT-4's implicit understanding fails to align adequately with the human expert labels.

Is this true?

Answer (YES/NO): NO